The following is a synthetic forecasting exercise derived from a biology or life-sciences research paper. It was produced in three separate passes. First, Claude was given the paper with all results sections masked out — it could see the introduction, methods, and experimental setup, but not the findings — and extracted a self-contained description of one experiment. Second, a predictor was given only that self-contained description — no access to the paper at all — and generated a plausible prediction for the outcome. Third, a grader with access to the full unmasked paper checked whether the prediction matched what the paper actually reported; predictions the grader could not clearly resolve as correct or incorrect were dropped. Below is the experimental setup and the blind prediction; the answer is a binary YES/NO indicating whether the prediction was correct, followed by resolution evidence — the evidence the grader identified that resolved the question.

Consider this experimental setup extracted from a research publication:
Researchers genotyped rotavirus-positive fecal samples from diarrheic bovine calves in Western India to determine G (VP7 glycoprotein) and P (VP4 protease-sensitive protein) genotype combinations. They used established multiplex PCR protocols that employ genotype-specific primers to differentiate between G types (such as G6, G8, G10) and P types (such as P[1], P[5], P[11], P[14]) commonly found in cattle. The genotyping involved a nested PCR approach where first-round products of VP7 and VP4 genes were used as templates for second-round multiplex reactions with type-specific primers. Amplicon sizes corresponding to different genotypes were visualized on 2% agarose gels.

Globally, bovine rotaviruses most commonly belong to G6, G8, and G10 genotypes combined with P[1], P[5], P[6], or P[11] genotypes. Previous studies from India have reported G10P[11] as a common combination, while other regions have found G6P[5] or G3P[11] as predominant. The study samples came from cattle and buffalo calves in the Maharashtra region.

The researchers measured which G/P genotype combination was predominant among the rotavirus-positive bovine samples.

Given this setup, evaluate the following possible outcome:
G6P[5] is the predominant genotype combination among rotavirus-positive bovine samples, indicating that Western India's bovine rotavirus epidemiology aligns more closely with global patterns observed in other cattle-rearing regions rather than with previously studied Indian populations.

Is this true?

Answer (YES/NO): NO